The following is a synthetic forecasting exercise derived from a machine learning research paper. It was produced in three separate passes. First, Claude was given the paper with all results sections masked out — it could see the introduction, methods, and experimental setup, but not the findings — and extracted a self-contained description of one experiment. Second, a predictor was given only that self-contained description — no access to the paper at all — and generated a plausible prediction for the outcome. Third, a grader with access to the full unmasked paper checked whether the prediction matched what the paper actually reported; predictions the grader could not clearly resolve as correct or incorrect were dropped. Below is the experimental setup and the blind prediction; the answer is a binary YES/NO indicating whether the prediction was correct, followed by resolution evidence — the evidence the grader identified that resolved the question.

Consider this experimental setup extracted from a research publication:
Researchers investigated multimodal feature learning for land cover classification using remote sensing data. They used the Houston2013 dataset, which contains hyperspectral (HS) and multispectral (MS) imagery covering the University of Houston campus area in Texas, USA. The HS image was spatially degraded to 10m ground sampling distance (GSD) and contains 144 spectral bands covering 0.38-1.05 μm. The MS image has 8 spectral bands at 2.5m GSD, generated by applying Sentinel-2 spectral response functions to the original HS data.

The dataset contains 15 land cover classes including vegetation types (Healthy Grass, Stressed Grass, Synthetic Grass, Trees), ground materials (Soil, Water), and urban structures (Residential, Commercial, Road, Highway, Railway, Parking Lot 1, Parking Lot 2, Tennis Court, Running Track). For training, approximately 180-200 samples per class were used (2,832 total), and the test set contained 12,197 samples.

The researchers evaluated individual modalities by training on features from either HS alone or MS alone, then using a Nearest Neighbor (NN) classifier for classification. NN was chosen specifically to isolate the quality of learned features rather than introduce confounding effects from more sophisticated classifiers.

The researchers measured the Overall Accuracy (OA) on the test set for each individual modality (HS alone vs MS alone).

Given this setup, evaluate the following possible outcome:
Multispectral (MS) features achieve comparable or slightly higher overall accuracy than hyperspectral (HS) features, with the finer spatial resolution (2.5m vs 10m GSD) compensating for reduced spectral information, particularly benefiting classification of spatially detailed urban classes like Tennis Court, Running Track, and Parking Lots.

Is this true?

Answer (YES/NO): NO